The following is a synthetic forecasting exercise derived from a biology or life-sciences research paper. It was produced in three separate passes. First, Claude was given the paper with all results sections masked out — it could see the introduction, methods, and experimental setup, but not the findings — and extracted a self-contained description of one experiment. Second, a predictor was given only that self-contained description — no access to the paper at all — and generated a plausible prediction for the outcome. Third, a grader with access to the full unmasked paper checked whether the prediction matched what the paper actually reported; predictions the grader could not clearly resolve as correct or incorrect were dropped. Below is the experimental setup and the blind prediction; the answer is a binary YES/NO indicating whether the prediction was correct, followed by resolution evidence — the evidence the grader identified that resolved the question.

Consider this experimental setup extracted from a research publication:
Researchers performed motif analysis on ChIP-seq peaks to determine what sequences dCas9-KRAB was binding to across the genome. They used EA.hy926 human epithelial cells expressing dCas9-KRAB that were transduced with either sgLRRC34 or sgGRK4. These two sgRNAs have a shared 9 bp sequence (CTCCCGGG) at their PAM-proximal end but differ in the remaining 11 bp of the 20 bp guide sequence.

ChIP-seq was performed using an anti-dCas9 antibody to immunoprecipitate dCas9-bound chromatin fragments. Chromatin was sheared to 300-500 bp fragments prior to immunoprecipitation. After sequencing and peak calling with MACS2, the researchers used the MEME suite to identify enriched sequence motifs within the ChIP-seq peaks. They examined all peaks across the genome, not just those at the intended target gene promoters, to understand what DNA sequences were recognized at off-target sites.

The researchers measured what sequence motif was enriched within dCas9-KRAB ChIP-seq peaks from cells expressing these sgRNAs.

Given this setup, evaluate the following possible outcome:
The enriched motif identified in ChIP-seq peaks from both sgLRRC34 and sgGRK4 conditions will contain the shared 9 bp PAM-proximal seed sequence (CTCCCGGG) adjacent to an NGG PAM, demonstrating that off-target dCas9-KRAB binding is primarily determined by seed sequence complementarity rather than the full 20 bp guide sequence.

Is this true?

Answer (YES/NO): NO